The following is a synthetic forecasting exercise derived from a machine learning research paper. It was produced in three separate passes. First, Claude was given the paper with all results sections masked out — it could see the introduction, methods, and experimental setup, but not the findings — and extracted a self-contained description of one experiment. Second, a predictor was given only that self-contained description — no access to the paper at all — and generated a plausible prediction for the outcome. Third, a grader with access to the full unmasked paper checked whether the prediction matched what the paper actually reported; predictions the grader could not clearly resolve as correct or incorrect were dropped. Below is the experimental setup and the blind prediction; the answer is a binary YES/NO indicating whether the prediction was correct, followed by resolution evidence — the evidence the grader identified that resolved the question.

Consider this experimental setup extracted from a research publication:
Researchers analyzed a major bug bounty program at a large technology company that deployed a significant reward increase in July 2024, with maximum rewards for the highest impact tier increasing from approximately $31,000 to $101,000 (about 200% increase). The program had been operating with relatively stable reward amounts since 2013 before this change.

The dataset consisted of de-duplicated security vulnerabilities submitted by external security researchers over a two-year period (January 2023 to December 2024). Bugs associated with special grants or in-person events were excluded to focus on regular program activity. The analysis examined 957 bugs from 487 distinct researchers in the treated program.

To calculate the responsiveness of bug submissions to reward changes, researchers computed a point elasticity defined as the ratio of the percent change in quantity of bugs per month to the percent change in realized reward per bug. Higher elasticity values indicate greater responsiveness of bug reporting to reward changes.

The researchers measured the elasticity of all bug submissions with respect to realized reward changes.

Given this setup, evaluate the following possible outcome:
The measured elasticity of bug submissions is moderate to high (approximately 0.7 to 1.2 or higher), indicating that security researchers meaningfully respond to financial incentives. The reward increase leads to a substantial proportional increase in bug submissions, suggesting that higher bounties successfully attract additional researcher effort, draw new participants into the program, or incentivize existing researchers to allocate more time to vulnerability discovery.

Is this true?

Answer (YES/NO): NO